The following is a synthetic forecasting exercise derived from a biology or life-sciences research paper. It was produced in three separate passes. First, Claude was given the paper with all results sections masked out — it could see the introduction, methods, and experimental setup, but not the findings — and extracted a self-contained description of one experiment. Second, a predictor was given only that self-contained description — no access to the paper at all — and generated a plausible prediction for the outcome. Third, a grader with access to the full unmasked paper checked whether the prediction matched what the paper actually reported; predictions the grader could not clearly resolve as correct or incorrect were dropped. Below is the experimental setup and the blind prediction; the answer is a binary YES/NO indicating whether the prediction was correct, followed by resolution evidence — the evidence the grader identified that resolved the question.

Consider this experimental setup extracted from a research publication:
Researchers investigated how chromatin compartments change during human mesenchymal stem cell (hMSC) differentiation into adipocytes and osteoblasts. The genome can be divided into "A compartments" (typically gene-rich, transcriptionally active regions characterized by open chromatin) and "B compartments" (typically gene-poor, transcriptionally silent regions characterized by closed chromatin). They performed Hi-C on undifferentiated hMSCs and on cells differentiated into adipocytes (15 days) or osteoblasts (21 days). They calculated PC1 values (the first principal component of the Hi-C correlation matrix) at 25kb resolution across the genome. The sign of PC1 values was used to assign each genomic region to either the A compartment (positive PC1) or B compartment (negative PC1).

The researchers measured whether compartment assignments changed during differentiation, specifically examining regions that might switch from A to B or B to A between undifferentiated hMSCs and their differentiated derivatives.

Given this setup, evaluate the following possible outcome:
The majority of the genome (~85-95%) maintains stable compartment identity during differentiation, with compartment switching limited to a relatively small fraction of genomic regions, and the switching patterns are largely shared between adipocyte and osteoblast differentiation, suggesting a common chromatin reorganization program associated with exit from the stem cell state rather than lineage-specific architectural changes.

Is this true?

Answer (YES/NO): NO